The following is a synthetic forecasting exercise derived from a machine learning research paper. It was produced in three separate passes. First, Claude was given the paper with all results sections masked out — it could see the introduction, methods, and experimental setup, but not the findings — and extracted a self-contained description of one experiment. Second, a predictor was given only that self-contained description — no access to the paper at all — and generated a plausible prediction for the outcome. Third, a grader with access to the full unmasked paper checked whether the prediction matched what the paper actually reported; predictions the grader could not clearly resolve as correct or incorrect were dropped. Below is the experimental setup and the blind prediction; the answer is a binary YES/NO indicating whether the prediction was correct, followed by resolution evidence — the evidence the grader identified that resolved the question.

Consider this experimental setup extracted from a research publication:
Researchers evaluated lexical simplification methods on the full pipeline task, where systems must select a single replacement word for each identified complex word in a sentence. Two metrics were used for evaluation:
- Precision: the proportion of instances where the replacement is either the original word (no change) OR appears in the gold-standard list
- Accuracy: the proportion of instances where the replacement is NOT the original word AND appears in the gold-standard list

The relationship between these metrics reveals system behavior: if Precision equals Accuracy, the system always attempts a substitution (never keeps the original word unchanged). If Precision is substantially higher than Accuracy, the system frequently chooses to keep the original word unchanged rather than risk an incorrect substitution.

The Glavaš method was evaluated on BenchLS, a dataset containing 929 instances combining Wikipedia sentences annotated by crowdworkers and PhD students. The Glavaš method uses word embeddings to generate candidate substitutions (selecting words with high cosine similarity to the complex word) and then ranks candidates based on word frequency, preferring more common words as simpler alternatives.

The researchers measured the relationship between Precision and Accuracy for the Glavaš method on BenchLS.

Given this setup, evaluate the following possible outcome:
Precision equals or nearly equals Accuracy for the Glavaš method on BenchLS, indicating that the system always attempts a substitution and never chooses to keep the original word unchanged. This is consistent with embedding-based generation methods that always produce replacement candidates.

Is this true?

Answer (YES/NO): NO